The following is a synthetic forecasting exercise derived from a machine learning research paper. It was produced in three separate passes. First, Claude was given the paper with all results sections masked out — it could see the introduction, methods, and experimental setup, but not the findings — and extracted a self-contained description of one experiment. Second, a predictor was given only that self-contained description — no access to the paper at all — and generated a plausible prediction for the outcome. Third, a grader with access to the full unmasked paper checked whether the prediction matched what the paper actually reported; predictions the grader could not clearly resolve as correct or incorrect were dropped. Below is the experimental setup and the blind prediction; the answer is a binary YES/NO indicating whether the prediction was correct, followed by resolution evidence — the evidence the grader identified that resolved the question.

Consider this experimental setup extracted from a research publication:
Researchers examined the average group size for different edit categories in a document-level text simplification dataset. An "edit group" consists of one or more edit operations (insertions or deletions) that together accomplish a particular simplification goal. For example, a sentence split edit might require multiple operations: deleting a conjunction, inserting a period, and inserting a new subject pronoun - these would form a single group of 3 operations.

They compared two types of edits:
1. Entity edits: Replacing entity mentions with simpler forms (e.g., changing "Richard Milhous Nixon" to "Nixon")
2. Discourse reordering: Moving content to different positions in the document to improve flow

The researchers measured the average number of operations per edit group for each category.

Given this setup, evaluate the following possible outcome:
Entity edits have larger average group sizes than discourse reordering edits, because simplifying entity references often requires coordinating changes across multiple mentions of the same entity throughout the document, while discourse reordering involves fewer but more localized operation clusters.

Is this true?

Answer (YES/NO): NO